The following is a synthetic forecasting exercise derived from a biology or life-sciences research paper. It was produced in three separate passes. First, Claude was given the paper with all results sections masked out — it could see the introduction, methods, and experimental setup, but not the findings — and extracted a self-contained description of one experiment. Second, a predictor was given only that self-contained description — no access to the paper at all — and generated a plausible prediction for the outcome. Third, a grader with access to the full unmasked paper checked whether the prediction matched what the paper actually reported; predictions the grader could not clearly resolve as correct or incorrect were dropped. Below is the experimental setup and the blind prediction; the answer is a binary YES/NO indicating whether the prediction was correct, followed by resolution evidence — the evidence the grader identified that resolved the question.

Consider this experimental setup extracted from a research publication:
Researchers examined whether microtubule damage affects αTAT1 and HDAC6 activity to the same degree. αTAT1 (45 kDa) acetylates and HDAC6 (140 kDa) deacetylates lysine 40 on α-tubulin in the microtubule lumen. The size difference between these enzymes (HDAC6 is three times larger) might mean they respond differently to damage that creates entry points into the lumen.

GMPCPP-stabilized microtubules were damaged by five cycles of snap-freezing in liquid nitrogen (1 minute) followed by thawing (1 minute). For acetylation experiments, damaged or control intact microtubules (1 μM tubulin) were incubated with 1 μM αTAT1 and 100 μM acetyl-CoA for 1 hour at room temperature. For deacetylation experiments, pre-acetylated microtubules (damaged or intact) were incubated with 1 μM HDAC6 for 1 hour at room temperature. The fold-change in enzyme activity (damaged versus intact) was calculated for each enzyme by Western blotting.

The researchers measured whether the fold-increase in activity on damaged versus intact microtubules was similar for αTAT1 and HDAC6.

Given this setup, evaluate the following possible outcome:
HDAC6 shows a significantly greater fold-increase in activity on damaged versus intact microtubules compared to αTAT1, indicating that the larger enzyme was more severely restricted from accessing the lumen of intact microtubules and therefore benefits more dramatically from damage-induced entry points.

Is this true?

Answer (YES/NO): YES